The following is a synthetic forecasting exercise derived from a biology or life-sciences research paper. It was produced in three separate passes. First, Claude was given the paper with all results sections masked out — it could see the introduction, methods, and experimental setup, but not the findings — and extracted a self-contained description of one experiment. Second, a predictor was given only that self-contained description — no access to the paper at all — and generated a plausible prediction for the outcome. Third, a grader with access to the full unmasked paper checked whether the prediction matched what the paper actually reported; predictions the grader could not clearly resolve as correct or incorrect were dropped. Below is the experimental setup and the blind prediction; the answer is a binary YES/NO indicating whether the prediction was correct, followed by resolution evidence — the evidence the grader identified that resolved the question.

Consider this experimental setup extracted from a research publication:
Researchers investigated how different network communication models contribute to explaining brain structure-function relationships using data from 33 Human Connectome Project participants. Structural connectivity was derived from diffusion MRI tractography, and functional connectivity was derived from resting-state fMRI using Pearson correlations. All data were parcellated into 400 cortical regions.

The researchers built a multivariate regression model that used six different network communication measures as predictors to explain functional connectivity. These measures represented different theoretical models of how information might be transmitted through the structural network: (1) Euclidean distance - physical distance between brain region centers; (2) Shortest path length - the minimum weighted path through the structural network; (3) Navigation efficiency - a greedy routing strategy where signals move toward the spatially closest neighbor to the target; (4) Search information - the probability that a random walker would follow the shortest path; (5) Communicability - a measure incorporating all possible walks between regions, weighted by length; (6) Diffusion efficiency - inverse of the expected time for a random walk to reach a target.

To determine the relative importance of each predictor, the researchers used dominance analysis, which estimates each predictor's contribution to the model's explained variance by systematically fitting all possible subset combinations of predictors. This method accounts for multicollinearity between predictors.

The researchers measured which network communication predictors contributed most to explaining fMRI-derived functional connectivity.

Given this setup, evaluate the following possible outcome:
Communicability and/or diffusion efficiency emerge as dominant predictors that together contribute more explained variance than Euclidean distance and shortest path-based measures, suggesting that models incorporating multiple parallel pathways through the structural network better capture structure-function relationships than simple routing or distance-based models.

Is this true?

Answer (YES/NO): NO